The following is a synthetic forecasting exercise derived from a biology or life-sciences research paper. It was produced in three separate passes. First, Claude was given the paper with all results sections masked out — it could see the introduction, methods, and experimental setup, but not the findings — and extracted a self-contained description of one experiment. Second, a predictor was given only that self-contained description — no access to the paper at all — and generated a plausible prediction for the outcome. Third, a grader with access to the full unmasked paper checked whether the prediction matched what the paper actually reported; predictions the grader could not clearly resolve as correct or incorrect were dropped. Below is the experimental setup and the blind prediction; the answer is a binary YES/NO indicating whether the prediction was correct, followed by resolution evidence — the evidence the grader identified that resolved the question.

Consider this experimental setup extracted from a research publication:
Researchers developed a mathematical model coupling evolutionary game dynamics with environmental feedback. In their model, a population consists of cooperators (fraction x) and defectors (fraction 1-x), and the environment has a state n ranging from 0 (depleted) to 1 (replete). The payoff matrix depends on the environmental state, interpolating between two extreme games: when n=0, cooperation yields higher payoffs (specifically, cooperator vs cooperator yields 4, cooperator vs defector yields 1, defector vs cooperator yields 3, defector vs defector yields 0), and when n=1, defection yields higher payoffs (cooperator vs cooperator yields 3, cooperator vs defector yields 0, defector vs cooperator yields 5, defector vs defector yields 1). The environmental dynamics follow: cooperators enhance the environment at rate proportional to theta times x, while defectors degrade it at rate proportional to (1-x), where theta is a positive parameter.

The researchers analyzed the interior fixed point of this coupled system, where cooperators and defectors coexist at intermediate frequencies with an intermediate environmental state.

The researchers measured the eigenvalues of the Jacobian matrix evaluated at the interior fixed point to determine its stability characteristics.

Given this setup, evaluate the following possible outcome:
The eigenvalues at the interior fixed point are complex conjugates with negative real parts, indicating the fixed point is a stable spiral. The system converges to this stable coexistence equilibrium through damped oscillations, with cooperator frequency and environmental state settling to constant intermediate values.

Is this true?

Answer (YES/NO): NO